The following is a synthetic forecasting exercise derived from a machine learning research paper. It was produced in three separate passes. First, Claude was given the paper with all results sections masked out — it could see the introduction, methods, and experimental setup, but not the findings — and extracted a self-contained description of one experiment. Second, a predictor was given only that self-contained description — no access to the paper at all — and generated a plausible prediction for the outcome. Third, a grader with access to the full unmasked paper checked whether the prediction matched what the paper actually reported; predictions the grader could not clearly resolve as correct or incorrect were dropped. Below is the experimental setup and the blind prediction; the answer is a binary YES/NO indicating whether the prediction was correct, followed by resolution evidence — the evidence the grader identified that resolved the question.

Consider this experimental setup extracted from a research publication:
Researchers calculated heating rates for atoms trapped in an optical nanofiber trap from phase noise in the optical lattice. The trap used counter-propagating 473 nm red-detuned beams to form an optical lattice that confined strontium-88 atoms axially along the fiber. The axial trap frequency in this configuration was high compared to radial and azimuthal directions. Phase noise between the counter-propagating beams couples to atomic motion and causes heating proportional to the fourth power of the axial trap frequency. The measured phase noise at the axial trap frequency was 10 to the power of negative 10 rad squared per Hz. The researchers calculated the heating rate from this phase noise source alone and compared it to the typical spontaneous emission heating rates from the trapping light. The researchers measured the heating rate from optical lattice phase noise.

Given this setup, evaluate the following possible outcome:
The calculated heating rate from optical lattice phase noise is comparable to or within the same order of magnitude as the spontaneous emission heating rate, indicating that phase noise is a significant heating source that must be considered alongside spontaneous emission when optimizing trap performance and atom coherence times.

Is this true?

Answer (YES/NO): YES